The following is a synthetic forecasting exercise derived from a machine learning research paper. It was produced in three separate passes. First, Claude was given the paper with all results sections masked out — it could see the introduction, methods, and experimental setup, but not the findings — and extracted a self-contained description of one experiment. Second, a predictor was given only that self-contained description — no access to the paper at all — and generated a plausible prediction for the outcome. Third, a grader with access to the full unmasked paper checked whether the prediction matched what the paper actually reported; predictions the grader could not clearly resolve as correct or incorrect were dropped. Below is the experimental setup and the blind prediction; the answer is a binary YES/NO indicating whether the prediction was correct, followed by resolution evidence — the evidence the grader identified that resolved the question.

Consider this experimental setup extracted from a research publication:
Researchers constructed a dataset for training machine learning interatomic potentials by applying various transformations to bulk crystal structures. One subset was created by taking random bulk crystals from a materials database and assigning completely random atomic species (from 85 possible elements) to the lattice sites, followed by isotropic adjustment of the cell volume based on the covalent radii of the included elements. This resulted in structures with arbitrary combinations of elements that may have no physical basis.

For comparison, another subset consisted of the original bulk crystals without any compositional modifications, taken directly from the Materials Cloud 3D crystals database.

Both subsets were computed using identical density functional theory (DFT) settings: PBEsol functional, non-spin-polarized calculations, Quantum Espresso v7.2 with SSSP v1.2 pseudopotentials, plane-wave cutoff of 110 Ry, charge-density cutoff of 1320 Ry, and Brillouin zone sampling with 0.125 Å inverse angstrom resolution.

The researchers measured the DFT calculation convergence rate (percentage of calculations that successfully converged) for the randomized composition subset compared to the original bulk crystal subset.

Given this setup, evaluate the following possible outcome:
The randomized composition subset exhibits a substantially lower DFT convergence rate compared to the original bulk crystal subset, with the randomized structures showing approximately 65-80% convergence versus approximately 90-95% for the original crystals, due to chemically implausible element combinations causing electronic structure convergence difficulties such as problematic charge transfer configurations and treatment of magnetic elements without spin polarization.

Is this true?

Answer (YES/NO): NO